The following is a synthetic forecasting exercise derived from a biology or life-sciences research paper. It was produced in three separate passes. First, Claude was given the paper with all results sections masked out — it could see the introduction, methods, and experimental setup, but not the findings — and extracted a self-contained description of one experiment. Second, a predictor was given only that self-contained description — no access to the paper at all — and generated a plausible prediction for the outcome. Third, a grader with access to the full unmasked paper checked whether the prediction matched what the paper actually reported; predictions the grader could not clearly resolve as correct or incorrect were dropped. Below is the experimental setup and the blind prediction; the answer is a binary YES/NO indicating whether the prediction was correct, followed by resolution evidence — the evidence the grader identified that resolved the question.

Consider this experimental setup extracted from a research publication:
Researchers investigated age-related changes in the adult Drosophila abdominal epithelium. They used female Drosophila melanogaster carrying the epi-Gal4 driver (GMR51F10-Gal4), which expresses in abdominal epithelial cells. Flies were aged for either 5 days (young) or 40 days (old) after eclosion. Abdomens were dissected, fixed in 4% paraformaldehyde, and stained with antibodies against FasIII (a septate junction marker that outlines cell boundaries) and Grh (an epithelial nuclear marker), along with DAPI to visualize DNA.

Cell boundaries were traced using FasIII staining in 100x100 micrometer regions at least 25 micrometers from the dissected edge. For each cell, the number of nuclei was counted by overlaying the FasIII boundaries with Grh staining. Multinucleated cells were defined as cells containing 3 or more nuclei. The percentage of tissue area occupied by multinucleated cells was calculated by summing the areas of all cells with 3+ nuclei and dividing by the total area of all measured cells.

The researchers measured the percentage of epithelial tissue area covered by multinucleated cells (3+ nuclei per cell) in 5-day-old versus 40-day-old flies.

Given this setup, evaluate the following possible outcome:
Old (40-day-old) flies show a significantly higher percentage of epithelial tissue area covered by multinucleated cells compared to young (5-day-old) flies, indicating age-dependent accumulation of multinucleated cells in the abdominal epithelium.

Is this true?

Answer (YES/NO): YES